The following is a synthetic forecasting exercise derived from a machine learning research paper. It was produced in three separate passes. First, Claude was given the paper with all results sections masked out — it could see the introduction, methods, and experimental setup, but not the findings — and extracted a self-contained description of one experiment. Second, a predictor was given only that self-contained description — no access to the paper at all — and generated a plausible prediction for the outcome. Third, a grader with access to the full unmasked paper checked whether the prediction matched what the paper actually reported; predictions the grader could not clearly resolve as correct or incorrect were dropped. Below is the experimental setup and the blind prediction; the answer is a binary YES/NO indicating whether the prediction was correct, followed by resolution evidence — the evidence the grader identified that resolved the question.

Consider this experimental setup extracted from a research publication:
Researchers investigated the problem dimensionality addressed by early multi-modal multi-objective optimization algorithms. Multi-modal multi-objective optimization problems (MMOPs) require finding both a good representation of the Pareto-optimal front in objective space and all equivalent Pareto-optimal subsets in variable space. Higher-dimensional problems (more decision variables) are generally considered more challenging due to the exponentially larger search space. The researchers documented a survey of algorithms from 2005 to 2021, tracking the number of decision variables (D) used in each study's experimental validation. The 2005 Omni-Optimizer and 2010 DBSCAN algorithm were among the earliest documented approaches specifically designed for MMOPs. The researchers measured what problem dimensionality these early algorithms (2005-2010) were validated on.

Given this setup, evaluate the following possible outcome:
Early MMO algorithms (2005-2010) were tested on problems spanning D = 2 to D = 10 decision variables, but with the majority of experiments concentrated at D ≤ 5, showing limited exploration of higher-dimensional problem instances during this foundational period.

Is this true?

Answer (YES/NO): NO